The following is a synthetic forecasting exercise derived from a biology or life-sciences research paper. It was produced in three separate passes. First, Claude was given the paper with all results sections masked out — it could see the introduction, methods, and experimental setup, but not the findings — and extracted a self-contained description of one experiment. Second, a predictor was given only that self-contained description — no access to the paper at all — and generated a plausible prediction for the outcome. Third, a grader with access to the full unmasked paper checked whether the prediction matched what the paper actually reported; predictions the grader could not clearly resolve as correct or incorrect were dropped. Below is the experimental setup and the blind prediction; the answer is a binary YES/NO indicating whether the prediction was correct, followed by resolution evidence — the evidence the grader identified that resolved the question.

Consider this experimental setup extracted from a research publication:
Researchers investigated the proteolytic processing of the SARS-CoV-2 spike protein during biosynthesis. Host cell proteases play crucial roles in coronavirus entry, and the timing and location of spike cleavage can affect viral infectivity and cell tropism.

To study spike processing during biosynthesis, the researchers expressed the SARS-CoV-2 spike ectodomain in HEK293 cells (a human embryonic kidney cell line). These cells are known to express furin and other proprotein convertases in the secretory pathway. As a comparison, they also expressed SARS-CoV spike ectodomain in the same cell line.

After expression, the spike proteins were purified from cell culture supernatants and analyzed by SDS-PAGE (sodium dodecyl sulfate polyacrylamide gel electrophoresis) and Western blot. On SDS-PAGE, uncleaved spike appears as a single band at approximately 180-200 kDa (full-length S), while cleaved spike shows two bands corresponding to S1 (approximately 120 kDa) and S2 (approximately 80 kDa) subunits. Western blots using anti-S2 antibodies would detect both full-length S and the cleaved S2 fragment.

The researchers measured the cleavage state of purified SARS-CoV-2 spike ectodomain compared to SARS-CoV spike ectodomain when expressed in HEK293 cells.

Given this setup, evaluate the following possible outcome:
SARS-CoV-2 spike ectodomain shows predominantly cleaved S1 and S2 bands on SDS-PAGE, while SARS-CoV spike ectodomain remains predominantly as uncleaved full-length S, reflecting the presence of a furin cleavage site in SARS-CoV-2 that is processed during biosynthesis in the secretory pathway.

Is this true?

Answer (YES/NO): YES